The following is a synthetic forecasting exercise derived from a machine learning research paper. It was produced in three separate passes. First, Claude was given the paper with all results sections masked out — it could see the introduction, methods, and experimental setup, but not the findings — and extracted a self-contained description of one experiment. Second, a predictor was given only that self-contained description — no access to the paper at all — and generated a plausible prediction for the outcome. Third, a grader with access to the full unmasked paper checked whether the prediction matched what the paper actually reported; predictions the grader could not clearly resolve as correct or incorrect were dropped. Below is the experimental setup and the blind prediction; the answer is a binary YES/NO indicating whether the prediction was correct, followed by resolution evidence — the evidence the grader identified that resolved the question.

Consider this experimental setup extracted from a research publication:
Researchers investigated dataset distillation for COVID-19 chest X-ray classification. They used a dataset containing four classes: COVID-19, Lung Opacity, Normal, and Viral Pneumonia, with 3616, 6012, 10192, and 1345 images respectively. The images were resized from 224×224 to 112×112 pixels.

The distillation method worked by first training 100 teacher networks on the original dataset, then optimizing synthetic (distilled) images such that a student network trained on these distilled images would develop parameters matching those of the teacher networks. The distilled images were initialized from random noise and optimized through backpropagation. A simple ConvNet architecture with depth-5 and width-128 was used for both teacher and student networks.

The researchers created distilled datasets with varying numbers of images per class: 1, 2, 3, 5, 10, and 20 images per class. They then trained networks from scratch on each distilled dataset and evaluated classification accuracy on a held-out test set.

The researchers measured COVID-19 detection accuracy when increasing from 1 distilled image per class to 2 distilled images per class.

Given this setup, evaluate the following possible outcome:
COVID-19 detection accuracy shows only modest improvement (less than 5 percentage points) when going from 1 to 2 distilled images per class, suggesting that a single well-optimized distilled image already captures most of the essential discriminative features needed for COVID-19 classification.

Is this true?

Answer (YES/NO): NO